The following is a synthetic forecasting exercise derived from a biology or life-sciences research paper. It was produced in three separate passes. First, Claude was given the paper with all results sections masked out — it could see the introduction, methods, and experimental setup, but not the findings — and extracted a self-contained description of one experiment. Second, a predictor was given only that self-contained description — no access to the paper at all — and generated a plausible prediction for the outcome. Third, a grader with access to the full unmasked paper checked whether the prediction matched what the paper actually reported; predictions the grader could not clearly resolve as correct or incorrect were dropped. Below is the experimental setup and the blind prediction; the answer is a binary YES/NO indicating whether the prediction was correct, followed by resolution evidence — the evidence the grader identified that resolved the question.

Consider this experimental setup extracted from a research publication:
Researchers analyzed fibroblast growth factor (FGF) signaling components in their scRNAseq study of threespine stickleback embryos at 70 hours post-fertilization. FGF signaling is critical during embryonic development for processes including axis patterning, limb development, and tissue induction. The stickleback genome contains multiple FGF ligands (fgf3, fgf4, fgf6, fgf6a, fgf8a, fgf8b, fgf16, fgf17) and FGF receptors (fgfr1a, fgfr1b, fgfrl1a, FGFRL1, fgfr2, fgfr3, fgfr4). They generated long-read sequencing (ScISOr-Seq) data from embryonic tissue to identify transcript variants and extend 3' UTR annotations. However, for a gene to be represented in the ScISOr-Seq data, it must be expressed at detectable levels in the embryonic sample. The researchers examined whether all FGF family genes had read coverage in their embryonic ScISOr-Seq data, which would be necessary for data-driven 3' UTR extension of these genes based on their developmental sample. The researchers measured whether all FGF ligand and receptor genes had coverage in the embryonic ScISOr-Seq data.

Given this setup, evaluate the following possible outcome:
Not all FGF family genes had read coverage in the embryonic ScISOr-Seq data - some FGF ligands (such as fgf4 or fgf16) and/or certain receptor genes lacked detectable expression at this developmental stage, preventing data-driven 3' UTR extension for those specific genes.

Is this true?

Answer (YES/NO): YES